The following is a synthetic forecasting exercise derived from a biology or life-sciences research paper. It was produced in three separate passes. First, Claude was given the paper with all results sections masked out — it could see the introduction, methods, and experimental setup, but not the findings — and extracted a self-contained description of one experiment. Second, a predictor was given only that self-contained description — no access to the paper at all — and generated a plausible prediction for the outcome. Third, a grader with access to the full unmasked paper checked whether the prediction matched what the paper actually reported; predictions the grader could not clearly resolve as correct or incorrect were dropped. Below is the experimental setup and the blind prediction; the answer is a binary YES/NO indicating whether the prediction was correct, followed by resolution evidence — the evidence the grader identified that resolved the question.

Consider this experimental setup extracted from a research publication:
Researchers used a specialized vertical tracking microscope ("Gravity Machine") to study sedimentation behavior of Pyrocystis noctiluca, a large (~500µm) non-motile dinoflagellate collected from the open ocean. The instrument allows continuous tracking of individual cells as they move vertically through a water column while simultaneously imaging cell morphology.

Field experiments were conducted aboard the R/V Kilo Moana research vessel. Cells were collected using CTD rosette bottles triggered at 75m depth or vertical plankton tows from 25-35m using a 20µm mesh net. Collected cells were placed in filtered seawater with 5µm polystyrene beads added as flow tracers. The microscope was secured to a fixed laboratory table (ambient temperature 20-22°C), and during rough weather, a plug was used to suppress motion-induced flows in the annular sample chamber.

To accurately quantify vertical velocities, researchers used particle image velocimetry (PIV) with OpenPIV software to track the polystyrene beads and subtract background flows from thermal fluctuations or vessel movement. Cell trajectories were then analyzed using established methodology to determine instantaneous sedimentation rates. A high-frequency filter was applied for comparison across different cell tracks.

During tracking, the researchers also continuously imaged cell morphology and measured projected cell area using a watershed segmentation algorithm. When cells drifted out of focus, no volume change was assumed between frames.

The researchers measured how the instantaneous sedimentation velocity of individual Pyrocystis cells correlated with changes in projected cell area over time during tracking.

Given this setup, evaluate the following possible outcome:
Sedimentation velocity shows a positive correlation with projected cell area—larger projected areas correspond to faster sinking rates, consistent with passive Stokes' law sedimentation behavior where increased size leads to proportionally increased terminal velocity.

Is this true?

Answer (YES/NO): NO